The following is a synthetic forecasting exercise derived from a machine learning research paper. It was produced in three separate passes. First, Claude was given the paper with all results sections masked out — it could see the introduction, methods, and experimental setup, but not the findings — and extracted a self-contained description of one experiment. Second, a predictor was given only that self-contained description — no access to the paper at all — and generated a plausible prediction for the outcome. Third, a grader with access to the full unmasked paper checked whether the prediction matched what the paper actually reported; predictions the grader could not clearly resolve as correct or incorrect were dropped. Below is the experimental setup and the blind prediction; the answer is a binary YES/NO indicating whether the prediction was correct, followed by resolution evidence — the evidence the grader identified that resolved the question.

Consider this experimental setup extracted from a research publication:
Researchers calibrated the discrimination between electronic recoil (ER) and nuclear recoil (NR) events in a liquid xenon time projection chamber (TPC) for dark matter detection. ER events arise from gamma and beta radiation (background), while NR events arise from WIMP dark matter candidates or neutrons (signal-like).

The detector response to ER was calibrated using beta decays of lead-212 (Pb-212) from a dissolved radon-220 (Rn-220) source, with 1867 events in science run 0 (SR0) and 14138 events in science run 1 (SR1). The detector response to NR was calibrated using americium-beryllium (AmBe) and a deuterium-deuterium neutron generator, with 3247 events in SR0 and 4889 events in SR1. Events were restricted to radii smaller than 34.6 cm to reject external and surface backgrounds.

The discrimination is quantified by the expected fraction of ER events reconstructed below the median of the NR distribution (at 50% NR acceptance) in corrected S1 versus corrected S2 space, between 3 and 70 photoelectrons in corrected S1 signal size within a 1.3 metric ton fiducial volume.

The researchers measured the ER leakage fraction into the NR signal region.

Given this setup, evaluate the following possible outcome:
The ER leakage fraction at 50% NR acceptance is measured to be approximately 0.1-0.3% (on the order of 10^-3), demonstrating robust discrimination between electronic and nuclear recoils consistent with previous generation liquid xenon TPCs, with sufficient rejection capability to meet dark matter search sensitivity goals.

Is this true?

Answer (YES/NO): YES